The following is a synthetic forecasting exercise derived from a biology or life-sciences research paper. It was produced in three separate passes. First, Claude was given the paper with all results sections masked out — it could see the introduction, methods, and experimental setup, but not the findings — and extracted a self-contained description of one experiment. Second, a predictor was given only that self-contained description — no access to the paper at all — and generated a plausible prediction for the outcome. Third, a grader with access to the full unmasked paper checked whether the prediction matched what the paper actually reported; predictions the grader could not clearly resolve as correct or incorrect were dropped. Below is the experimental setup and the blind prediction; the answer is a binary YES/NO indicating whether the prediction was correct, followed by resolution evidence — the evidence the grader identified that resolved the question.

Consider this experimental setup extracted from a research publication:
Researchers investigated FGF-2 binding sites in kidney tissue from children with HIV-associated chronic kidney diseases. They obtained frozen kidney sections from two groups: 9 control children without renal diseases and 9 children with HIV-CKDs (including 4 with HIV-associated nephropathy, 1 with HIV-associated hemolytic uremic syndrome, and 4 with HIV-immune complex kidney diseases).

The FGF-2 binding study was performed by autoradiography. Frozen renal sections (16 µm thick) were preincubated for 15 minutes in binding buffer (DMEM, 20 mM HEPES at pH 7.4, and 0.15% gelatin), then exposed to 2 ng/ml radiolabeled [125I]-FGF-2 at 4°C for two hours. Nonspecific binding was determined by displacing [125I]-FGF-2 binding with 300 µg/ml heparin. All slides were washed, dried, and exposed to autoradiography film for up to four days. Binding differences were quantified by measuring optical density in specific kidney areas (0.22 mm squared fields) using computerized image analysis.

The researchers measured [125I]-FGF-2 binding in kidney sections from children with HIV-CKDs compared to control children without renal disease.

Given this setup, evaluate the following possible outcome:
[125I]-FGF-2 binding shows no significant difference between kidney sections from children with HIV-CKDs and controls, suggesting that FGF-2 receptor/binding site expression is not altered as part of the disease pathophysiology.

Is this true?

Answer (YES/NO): NO